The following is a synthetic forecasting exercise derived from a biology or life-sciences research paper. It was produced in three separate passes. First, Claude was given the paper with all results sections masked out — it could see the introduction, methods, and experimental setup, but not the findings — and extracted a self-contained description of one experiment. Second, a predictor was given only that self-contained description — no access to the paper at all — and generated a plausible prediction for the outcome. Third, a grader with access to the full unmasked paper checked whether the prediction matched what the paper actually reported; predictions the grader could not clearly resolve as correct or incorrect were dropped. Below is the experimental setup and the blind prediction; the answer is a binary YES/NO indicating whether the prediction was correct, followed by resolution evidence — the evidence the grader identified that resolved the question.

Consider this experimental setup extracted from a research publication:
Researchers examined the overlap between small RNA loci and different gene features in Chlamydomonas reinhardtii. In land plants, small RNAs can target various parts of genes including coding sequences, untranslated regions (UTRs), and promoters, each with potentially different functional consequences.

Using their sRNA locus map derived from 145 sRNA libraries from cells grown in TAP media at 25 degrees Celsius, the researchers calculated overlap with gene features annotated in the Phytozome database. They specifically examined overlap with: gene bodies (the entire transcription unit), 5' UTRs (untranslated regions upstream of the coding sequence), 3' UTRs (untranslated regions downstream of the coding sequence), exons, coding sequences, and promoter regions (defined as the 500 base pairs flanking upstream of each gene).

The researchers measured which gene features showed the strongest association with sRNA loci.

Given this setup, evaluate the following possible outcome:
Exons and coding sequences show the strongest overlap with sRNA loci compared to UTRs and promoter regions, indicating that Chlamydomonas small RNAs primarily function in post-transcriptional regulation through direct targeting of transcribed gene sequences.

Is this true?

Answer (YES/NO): YES